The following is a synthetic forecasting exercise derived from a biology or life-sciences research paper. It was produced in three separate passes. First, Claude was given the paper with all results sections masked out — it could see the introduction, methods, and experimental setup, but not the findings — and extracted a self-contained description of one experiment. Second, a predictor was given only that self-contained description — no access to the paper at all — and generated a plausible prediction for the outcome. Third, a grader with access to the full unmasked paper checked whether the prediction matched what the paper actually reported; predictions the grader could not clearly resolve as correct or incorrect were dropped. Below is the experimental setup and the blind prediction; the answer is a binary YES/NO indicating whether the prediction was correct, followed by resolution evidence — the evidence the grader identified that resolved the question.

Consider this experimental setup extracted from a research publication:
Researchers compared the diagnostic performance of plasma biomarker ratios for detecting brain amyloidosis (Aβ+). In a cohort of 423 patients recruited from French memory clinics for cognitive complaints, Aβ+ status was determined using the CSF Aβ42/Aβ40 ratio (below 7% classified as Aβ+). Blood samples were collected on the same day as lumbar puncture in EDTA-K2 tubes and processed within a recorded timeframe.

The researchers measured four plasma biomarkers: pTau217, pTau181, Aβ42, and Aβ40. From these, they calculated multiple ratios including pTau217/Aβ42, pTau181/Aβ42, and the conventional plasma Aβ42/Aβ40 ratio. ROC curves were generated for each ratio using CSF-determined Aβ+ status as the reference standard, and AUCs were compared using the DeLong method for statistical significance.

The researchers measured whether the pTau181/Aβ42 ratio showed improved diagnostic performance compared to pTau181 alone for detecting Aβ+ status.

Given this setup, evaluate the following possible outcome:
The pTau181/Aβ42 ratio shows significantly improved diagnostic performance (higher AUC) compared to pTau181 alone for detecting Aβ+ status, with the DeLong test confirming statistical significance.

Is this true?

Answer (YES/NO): YES